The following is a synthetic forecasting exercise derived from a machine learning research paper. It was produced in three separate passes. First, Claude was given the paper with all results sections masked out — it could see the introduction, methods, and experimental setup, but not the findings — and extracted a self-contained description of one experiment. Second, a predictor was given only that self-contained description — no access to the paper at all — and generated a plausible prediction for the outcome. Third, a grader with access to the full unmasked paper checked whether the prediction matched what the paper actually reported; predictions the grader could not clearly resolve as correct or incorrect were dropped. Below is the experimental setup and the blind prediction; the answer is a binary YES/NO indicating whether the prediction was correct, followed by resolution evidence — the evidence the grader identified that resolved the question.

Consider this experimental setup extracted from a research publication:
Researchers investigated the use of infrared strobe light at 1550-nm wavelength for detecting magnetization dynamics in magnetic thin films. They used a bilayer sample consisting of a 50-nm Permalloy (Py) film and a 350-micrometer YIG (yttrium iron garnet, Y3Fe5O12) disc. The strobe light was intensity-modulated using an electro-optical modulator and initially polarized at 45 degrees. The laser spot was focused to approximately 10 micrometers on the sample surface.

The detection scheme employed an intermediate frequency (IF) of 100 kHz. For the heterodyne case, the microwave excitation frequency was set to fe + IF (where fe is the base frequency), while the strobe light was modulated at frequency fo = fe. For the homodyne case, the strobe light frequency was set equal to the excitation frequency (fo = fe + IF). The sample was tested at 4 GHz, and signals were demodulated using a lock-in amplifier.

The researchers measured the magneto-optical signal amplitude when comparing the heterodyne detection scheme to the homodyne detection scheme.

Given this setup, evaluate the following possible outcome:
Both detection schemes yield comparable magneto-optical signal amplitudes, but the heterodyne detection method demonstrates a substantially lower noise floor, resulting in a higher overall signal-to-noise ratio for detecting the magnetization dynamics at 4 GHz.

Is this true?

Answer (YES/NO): NO